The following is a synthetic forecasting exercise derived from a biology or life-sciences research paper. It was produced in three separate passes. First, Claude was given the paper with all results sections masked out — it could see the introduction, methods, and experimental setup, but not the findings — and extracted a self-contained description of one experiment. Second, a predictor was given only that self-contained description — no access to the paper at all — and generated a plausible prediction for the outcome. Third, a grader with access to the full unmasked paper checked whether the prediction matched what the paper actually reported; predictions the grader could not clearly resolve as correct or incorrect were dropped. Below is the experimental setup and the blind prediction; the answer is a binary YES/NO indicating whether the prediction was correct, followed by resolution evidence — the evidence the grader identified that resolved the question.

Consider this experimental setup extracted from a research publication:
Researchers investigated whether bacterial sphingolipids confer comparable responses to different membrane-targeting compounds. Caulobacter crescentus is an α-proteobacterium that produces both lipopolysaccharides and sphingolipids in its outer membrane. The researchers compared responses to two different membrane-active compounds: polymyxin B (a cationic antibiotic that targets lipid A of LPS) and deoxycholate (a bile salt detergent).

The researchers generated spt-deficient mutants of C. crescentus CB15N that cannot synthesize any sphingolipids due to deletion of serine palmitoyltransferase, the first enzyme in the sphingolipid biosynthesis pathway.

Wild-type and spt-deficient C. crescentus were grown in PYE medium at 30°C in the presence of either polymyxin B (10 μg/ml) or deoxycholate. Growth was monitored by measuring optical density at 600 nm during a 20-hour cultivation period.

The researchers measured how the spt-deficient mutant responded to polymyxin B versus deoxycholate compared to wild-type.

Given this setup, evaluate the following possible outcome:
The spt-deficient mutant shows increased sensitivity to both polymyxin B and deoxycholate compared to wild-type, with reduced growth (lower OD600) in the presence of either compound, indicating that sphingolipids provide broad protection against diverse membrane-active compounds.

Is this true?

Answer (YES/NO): NO